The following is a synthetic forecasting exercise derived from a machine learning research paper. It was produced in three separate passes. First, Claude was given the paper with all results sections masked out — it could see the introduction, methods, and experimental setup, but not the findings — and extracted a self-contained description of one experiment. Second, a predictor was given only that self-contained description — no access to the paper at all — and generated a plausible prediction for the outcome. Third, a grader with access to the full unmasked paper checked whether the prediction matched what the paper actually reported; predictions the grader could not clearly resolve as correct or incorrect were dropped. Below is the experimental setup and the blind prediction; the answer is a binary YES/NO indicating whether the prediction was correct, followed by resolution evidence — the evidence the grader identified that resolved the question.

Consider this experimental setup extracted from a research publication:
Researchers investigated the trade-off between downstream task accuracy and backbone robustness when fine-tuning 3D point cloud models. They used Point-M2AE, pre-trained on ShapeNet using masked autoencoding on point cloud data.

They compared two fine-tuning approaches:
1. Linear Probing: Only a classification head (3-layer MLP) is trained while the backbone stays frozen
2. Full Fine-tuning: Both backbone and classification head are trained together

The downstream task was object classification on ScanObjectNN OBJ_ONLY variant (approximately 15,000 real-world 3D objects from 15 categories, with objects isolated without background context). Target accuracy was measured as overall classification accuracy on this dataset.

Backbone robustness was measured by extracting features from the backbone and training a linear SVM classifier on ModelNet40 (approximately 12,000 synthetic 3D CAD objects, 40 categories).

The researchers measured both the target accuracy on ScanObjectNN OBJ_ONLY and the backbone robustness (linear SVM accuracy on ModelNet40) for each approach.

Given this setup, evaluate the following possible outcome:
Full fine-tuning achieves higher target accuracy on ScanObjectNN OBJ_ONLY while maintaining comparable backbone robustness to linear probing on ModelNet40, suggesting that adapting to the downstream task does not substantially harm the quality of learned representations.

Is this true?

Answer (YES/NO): NO